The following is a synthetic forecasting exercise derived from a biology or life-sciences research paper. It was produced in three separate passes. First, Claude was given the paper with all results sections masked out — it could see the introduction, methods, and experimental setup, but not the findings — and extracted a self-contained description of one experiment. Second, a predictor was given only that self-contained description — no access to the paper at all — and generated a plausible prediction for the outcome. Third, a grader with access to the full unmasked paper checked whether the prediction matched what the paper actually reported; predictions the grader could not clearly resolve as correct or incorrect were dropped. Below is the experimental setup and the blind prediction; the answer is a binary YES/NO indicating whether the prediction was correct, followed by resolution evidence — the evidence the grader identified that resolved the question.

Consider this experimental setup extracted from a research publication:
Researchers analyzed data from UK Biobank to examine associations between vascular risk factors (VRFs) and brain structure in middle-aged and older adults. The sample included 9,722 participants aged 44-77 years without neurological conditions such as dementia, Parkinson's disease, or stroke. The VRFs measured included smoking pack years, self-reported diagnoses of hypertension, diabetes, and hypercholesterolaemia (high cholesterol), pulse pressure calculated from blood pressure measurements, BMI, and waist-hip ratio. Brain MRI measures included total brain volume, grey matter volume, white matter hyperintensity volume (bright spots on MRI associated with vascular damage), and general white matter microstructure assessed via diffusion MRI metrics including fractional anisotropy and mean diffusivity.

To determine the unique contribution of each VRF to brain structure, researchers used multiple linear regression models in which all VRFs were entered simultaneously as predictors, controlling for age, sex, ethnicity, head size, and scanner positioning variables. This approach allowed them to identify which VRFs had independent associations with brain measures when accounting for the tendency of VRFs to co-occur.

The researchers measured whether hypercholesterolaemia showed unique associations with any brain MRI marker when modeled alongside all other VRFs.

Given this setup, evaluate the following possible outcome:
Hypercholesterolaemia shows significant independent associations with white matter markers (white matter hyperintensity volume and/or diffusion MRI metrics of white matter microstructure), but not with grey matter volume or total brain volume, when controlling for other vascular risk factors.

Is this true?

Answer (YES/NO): NO